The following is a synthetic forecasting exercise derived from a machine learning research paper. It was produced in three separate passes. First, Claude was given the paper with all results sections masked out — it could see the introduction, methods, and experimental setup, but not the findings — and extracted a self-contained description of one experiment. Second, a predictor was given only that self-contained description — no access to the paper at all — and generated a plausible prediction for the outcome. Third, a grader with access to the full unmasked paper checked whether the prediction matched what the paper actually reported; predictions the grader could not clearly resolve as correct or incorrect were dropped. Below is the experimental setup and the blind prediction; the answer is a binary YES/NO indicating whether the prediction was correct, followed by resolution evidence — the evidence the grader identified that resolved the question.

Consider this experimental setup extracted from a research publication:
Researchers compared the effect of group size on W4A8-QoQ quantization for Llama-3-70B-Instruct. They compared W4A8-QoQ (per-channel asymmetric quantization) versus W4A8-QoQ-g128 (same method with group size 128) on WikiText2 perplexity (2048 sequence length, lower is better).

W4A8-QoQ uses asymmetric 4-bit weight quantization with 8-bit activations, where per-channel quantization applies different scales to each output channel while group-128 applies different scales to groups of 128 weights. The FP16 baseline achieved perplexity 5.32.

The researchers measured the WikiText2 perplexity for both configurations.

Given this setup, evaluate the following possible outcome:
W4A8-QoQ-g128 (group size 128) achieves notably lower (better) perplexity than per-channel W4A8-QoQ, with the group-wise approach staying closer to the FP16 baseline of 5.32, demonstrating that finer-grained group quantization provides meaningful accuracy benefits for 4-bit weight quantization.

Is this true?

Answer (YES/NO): YES